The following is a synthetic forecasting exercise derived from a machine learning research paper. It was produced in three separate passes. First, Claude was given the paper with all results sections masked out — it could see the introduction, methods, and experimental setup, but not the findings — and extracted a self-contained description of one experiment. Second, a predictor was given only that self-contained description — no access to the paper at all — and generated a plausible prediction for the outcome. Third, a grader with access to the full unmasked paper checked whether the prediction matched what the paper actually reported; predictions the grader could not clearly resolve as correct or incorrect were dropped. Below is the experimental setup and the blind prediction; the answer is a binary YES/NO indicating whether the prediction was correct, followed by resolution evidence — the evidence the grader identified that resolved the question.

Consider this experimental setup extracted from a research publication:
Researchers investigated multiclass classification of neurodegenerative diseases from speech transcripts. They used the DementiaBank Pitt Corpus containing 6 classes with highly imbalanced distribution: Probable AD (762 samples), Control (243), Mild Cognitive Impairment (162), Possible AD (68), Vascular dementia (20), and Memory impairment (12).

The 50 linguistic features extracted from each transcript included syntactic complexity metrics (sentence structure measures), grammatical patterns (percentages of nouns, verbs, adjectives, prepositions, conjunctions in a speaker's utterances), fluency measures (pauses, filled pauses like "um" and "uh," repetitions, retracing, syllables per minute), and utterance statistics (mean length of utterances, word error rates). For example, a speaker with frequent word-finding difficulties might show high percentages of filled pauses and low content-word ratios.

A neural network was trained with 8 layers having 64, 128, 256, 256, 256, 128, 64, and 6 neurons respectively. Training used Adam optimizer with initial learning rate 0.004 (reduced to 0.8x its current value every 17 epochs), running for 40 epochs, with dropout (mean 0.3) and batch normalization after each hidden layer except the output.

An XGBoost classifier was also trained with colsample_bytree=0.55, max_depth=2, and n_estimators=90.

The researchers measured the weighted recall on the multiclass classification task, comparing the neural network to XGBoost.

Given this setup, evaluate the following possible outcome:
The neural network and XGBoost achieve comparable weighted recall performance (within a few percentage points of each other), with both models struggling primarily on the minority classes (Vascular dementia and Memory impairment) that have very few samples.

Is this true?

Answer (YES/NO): YES